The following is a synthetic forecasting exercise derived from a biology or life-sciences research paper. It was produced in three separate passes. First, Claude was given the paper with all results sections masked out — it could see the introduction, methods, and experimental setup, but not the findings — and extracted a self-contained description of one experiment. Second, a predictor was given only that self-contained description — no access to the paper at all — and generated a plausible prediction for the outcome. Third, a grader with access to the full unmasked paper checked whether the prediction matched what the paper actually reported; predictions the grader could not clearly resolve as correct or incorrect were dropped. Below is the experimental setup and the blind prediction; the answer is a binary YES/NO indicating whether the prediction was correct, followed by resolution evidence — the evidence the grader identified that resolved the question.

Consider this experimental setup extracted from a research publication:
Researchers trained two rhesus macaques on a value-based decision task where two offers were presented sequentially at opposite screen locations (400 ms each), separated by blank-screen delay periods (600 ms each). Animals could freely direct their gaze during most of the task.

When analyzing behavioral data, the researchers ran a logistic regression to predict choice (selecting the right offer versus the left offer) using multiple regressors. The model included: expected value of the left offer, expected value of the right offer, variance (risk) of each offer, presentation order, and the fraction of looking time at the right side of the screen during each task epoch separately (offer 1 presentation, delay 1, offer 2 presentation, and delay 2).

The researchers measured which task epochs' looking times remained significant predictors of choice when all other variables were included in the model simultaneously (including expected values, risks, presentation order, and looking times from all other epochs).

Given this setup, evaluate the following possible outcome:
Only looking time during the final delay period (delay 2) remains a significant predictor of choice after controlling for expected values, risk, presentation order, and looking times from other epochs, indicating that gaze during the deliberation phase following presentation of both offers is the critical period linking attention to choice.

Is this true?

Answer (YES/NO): YES